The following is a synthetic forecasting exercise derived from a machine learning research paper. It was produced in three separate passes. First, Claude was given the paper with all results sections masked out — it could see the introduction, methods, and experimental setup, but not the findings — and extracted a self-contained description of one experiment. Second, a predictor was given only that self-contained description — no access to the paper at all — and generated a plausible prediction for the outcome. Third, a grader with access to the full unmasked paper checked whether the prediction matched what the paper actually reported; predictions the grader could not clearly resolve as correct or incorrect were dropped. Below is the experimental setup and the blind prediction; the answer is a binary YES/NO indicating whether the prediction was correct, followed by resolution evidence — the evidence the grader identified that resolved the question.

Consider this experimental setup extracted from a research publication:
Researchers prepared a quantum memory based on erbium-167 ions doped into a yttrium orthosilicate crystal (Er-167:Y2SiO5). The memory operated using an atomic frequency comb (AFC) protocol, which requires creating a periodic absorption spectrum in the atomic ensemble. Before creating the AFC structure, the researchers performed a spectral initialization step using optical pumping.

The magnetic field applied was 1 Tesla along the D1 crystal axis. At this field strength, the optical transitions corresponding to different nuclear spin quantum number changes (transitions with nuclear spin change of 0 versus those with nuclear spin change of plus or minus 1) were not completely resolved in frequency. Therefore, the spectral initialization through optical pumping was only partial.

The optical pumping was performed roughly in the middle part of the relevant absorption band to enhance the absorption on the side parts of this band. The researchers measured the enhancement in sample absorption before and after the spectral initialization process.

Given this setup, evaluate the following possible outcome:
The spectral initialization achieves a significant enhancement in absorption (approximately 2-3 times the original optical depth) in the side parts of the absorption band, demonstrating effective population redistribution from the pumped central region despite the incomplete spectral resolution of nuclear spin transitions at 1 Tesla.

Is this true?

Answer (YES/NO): YES